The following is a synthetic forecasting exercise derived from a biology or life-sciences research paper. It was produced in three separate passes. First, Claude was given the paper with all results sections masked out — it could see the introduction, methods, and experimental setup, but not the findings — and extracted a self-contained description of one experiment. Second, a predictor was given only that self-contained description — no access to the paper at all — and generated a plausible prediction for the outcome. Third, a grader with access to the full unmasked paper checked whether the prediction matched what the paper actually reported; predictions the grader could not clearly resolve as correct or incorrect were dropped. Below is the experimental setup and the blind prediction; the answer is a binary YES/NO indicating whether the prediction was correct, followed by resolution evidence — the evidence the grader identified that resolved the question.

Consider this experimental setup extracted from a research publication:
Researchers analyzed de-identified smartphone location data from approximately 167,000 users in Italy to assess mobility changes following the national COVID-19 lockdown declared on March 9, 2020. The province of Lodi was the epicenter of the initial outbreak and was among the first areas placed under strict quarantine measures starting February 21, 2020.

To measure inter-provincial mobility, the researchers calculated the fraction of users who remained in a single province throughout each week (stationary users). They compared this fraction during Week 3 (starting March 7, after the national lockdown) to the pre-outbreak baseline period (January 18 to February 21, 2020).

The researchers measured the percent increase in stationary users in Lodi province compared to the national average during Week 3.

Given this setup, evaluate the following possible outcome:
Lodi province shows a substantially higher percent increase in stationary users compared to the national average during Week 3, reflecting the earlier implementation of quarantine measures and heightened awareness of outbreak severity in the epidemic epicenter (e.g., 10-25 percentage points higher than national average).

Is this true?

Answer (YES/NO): NO